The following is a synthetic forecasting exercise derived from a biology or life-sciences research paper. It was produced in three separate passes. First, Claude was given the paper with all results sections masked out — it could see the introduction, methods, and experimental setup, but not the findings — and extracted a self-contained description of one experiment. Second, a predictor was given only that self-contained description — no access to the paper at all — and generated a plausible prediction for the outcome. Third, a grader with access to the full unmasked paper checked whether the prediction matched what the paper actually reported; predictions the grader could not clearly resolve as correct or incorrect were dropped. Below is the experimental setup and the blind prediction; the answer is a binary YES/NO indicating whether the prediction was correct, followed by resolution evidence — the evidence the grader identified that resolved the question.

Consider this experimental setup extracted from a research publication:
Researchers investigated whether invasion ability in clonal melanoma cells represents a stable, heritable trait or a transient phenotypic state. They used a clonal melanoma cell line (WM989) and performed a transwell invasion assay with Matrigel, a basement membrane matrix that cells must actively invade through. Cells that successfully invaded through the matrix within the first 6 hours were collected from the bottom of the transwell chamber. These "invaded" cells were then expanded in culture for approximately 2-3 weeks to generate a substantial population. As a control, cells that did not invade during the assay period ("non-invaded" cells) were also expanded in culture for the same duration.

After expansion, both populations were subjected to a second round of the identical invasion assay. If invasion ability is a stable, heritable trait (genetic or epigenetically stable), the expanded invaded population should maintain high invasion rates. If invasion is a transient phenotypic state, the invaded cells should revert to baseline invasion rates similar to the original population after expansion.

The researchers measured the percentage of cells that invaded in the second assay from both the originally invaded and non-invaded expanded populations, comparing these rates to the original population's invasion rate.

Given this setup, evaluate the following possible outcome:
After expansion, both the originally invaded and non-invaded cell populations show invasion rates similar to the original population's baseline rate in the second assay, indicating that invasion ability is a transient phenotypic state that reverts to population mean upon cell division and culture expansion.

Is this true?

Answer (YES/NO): YES